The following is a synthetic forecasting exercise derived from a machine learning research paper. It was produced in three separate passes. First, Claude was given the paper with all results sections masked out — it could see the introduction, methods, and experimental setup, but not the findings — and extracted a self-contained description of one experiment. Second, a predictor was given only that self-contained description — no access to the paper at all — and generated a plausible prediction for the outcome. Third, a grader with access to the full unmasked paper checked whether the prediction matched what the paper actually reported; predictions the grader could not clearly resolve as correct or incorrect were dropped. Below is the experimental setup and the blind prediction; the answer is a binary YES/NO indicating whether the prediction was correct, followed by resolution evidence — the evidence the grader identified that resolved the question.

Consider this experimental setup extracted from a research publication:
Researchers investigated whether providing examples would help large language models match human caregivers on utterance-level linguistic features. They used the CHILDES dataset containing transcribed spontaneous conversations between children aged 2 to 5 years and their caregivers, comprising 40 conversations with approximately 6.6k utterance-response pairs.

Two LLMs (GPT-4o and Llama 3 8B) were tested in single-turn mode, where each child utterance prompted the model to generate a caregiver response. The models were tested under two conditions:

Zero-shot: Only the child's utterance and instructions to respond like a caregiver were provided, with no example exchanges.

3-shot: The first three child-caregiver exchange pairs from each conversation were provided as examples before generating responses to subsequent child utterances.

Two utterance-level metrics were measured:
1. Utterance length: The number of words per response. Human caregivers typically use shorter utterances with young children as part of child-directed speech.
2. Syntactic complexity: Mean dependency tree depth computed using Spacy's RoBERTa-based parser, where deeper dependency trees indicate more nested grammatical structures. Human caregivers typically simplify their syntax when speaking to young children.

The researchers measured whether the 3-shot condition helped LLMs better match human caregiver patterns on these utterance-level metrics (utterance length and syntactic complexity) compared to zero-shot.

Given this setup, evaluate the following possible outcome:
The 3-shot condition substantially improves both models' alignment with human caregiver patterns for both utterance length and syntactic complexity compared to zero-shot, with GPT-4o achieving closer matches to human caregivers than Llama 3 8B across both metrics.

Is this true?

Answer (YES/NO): NO